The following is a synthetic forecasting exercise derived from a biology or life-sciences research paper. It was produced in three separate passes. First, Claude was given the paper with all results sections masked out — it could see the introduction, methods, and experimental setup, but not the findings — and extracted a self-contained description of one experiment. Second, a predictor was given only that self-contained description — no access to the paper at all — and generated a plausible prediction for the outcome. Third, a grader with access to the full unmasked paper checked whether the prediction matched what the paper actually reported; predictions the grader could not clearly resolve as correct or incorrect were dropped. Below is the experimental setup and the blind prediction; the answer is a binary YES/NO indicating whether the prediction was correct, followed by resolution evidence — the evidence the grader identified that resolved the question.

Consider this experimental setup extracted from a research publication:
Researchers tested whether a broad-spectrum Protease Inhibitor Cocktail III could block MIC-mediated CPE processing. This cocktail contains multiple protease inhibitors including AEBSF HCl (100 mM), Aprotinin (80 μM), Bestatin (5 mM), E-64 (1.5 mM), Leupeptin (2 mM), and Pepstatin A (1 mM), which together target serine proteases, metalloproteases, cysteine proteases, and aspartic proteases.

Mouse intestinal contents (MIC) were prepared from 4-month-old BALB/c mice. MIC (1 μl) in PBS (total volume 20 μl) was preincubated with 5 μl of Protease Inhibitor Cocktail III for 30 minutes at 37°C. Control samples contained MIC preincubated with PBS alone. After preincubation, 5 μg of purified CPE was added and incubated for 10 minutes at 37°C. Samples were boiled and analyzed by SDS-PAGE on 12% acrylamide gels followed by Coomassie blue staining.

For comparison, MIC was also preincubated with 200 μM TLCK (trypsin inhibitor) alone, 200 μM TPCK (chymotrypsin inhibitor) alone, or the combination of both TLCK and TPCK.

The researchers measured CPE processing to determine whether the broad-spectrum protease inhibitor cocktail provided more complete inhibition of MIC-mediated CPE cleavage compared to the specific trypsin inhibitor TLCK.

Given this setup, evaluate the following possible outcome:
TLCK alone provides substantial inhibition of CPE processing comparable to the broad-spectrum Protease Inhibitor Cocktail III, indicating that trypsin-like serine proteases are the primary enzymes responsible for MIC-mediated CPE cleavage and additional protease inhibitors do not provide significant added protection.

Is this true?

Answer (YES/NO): NO